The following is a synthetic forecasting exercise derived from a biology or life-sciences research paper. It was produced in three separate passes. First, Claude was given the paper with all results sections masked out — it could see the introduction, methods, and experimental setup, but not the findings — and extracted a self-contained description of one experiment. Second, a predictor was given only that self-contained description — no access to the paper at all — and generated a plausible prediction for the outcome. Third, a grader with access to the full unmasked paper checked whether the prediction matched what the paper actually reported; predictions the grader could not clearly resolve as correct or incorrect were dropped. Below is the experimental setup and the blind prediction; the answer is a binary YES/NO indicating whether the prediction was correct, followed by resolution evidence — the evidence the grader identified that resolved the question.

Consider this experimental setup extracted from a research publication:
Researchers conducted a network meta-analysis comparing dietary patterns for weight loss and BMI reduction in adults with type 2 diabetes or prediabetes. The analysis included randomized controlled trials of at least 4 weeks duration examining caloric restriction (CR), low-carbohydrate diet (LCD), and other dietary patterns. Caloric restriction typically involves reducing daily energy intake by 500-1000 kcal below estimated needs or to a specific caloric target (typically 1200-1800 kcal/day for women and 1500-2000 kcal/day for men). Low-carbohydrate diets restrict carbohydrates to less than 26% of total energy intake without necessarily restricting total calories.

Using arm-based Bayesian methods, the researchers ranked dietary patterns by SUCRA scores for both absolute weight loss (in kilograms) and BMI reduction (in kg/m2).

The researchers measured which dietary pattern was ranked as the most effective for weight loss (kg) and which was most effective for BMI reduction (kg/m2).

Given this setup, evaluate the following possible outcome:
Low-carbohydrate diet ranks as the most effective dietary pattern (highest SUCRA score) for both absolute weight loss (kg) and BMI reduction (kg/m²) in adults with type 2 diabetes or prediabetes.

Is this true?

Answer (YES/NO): NO